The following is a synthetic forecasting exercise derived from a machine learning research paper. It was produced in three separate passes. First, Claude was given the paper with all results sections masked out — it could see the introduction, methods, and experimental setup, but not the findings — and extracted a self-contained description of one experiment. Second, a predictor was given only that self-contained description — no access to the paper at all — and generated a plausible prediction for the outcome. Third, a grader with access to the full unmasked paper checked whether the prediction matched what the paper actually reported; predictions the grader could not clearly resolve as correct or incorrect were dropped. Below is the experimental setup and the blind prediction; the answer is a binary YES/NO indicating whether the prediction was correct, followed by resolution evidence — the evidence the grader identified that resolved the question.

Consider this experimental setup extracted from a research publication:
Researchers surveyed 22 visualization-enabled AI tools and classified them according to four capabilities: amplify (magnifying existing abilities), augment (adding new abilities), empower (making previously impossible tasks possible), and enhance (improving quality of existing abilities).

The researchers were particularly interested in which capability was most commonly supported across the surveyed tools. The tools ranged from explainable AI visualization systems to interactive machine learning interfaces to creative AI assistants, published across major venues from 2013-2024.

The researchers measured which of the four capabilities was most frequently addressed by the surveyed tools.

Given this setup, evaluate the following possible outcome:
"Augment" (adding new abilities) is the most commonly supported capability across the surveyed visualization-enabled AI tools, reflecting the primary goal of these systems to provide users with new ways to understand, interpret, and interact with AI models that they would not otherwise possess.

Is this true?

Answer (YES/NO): NO